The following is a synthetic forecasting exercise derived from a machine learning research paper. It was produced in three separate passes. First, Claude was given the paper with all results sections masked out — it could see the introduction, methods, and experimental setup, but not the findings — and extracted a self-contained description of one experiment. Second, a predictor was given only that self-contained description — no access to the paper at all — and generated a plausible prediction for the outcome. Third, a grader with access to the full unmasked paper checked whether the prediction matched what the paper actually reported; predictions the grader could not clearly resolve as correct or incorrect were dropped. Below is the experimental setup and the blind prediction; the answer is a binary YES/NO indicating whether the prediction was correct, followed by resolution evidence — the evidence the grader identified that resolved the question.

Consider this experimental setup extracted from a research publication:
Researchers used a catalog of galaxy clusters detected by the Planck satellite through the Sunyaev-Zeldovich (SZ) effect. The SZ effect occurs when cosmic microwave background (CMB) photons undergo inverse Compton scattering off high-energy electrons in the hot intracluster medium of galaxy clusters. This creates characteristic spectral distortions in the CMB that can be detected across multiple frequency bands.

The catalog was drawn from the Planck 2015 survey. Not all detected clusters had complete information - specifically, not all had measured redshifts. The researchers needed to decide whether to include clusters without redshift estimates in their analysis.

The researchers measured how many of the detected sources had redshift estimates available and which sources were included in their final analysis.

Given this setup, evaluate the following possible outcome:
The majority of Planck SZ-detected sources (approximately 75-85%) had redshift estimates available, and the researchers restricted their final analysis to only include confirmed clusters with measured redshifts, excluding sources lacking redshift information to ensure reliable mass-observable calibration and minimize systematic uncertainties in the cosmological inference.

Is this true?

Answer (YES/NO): NO